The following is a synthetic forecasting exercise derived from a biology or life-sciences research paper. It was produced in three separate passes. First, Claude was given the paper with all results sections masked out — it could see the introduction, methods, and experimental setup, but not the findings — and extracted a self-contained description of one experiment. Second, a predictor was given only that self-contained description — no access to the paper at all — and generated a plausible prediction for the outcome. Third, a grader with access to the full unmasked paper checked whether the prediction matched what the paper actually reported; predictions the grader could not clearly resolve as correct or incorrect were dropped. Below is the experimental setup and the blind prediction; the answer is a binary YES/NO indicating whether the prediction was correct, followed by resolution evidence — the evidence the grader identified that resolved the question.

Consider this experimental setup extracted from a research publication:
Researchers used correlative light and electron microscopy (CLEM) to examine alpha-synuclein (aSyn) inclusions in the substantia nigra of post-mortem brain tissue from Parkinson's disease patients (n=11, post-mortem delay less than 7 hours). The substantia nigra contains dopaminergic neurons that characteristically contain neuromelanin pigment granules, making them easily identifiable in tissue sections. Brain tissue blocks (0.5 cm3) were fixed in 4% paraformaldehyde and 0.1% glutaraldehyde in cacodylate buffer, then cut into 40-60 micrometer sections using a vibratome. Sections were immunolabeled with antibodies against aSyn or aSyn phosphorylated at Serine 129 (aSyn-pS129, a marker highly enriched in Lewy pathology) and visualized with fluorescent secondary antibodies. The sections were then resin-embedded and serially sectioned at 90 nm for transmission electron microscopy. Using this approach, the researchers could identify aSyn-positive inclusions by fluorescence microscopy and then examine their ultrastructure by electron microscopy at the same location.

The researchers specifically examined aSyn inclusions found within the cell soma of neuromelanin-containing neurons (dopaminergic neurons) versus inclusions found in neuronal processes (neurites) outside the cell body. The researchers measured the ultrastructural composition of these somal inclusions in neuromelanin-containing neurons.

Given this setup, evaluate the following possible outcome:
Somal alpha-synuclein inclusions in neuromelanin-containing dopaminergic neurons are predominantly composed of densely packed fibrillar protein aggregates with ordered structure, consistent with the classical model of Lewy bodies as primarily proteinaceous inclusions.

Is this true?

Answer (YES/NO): YES